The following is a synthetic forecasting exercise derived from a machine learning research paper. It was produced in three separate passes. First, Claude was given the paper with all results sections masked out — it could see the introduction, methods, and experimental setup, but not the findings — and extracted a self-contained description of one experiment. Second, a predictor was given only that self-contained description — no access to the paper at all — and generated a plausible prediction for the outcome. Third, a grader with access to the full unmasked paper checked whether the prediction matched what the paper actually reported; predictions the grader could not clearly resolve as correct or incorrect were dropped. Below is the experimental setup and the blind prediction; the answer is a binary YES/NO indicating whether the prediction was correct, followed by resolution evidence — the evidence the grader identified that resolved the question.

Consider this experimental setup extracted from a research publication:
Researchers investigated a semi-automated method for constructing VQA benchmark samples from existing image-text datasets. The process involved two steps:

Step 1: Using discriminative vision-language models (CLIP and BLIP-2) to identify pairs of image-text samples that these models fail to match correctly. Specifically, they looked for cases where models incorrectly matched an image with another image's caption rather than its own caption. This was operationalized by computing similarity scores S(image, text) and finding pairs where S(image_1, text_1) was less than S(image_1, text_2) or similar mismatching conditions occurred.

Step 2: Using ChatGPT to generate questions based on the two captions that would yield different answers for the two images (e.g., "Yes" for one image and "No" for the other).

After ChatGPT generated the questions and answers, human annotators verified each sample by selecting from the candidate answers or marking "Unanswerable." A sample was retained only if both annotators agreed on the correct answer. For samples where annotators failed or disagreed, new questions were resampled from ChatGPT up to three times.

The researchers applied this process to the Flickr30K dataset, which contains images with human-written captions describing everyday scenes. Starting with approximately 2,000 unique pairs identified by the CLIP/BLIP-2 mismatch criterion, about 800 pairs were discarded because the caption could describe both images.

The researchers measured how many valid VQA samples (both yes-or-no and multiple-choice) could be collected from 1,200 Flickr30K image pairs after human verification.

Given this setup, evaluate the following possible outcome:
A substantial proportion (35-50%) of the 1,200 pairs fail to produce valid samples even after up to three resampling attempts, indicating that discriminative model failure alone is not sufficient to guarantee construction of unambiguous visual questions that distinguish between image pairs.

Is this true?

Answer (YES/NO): YES